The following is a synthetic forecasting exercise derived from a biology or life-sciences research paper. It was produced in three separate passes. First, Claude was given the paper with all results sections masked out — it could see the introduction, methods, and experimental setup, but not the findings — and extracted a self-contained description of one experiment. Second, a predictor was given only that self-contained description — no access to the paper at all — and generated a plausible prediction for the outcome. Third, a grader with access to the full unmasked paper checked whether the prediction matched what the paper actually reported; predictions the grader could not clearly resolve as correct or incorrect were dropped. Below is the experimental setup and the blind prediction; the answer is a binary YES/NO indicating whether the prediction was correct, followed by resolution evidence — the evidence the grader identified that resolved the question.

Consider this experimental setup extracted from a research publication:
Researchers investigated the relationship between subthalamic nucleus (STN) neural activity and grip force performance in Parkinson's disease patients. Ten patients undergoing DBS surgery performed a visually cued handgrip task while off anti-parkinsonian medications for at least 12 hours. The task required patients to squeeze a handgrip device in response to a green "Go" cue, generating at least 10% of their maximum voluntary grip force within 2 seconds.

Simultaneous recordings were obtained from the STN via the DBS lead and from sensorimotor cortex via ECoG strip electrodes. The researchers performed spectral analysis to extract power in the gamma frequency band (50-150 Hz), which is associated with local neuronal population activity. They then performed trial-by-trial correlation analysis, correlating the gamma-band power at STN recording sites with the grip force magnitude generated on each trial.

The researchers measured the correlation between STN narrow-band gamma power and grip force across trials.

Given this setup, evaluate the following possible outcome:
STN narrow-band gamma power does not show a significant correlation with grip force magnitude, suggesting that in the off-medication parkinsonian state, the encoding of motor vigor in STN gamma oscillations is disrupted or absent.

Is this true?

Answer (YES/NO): NO